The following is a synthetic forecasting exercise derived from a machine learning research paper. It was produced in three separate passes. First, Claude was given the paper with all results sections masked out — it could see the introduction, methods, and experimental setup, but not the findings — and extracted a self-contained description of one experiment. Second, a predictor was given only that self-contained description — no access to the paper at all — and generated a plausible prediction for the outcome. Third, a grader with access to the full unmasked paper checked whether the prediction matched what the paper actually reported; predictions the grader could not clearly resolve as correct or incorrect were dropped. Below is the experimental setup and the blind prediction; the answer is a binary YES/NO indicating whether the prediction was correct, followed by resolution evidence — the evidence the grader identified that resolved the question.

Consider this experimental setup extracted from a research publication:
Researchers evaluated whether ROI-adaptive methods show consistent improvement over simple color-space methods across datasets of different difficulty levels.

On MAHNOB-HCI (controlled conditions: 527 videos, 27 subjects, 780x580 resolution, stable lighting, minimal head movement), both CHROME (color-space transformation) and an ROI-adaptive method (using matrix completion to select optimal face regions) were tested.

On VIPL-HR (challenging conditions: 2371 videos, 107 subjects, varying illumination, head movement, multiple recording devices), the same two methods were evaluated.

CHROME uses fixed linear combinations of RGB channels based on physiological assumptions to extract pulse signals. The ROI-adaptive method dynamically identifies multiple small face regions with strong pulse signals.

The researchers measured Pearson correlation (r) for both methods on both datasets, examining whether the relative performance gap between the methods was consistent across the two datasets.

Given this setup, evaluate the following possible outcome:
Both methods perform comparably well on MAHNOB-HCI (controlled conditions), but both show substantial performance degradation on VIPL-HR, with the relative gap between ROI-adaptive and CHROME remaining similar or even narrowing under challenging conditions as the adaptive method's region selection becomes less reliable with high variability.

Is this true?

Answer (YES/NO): NO